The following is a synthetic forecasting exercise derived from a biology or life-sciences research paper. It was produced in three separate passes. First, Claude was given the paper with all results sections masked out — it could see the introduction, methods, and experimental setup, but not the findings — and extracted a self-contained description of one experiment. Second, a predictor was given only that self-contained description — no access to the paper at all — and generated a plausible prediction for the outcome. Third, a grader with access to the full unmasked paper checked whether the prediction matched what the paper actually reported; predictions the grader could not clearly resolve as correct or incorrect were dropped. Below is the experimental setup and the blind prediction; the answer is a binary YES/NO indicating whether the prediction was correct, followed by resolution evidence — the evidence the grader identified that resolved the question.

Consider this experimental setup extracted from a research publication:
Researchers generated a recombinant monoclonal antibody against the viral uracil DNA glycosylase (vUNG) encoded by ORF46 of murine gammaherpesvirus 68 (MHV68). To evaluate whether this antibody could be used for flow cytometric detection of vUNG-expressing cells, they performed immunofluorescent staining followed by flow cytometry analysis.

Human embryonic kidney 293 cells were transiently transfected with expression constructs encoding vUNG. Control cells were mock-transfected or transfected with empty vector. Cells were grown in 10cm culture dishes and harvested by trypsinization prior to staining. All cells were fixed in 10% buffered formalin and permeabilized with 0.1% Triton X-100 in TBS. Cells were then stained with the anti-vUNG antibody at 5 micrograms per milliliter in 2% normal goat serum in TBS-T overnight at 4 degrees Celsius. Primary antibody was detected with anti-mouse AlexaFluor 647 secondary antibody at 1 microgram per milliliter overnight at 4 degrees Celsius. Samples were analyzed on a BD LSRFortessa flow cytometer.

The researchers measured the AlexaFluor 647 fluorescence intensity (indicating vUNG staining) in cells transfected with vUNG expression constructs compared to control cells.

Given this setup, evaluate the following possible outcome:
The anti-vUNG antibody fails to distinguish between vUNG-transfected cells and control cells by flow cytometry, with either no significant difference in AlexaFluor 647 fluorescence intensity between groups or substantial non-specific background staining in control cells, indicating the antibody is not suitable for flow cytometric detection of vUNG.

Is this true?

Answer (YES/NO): NO